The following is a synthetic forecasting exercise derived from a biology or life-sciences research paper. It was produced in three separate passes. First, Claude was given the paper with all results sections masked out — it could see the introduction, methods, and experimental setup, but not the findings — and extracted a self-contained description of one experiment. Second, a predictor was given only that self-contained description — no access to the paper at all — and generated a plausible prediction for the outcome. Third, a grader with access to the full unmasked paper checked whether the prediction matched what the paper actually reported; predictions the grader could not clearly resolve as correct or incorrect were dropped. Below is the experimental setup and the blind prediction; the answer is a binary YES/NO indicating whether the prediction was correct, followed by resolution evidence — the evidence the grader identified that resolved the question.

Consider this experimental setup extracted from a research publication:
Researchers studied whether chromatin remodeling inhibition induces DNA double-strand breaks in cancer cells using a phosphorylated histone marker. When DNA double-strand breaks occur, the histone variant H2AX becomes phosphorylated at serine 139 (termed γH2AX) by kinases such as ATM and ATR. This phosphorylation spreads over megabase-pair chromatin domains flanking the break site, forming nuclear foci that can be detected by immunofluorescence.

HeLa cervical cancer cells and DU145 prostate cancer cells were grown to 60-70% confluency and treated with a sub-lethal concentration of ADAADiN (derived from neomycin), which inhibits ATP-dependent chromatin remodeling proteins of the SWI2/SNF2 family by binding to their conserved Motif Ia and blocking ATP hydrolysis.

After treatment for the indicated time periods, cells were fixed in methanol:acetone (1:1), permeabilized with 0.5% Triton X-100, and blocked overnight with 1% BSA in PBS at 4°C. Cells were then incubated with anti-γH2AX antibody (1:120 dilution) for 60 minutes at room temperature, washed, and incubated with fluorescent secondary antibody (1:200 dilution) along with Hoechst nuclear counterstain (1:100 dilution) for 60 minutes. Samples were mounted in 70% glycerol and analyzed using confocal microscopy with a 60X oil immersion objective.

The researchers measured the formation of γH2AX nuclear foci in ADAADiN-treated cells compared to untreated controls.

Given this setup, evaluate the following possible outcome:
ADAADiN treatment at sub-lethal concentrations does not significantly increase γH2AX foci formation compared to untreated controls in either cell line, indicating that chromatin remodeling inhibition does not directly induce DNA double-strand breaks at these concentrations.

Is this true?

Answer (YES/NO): NO